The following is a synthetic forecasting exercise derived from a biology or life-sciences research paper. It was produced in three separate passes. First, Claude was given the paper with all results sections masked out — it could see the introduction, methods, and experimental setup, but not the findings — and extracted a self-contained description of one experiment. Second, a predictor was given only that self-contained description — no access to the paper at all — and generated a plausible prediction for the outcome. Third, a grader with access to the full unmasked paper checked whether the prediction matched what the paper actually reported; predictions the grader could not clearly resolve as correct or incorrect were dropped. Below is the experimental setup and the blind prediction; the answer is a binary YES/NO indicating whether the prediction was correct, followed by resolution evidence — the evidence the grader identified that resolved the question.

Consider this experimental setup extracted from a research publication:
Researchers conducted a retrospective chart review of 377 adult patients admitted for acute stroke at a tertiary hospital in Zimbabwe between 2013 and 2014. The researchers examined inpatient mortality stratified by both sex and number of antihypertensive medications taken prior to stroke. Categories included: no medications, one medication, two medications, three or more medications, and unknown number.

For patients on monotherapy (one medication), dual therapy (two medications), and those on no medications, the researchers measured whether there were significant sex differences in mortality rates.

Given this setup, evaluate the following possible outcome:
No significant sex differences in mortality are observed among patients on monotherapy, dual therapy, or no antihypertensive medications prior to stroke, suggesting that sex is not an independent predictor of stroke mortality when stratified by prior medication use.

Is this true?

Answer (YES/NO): YES